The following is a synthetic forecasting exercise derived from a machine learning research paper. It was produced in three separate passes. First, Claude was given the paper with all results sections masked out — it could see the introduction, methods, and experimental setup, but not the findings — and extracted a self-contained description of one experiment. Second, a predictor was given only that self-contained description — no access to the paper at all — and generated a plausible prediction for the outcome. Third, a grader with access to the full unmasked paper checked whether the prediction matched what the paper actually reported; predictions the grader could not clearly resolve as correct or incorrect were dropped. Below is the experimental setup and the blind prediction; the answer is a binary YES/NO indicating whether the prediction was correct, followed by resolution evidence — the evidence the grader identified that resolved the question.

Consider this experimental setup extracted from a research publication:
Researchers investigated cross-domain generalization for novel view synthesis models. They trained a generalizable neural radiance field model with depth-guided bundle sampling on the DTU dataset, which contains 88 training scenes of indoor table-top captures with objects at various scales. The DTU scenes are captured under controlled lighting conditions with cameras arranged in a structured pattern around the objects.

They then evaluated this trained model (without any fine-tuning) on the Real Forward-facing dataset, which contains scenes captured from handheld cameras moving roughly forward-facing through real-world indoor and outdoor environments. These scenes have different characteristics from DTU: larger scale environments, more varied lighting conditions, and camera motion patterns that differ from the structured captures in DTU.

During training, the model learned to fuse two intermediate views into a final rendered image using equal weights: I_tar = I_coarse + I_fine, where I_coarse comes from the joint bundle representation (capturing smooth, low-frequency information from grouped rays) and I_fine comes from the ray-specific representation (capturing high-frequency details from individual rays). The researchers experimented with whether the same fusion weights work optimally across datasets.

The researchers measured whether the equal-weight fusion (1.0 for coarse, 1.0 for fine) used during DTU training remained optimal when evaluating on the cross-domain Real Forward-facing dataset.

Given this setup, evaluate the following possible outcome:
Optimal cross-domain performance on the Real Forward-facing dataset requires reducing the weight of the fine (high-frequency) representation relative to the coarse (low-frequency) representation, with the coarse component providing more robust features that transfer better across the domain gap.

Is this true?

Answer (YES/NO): NO